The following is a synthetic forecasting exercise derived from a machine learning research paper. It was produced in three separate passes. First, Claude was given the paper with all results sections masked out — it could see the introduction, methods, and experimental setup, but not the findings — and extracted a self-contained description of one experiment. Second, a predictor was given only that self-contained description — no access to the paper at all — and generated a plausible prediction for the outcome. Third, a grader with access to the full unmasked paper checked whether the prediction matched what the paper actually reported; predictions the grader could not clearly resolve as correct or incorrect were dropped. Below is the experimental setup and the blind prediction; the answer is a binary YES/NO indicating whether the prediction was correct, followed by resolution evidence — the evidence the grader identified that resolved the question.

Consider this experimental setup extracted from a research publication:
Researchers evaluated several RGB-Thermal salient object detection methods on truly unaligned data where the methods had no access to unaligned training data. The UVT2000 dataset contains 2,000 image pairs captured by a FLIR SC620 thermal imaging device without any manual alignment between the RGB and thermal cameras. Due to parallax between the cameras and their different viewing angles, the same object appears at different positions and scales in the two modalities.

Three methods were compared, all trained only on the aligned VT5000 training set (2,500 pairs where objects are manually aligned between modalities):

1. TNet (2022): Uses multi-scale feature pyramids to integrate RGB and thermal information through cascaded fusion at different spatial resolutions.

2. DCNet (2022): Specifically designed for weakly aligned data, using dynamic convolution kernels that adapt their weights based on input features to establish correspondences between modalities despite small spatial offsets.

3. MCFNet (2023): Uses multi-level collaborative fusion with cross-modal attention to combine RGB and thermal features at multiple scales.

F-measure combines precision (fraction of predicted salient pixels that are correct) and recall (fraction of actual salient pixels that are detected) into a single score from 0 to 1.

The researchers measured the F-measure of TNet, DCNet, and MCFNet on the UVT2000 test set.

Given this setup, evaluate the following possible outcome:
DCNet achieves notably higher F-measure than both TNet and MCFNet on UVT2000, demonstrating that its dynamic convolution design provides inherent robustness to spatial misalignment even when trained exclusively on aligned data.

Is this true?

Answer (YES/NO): NO